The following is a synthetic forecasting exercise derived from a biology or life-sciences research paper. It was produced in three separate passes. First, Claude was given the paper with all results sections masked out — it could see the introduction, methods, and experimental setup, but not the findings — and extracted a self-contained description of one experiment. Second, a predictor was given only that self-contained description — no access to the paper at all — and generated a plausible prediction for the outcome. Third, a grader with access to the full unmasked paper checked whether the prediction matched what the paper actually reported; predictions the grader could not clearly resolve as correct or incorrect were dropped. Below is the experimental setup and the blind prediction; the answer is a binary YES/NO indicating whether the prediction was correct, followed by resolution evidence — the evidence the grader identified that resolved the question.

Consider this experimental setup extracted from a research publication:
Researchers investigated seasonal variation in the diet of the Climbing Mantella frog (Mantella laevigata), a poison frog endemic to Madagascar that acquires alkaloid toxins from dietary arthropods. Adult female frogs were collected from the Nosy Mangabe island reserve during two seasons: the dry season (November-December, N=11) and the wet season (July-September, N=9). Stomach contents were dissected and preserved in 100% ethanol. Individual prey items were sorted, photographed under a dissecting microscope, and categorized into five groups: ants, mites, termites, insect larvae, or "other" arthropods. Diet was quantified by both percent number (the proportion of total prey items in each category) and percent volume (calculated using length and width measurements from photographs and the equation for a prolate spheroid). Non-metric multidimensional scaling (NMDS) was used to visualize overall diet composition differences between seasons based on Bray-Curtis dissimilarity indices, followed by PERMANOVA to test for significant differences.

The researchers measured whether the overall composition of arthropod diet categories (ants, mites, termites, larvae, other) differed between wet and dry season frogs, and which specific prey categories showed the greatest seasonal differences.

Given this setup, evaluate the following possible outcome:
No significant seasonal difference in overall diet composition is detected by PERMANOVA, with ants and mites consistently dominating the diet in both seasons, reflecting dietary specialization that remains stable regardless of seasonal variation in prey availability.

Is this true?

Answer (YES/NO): NO